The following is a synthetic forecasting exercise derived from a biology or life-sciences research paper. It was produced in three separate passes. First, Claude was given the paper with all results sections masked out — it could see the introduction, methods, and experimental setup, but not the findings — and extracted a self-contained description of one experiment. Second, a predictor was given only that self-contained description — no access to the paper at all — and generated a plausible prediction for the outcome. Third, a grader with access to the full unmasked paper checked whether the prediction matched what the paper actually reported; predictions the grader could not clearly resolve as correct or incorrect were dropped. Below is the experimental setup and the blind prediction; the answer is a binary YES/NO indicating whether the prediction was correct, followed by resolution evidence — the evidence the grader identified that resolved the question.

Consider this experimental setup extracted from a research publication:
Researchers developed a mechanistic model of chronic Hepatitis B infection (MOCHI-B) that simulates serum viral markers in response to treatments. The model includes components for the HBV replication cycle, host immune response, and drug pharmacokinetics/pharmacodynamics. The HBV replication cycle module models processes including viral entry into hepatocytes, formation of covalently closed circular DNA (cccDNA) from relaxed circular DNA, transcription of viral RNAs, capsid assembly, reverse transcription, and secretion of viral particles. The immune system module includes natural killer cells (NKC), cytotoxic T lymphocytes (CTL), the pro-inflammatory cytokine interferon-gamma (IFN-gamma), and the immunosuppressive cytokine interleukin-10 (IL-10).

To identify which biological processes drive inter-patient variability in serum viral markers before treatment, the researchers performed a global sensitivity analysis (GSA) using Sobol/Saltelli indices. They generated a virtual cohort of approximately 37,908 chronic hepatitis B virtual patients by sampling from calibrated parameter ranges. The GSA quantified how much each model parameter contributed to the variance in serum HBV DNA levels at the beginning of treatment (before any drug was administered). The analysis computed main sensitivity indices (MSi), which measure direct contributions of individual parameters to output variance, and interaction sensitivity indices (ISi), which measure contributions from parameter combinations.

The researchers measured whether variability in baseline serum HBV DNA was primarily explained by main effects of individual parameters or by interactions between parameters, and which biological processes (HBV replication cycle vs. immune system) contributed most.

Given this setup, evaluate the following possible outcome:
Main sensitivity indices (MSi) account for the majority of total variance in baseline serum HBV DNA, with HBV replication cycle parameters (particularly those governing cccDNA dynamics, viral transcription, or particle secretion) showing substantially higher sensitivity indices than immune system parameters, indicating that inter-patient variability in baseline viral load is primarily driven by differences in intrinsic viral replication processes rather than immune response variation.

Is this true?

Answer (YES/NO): YES